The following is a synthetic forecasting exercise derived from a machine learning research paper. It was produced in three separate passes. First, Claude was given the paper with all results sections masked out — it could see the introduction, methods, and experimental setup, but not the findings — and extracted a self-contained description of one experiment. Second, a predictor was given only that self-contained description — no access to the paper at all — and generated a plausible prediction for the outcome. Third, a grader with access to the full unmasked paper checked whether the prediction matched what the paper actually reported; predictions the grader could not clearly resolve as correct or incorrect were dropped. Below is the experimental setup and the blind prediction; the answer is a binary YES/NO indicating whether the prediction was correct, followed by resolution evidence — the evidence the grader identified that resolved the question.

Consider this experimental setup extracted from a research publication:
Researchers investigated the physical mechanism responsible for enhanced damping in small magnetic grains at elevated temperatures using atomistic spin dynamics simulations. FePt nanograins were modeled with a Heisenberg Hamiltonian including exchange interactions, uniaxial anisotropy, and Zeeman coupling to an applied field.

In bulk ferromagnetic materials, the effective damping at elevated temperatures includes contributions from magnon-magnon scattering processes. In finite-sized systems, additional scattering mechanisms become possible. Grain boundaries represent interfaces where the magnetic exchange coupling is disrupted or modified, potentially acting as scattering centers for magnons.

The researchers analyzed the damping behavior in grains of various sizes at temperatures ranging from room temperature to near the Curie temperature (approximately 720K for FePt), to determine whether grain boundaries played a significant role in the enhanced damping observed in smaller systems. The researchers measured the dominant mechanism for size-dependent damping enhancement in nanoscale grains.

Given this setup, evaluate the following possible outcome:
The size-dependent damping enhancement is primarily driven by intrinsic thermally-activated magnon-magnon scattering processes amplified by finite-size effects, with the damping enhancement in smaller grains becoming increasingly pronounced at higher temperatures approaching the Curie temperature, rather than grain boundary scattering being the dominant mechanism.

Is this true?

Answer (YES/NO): NO